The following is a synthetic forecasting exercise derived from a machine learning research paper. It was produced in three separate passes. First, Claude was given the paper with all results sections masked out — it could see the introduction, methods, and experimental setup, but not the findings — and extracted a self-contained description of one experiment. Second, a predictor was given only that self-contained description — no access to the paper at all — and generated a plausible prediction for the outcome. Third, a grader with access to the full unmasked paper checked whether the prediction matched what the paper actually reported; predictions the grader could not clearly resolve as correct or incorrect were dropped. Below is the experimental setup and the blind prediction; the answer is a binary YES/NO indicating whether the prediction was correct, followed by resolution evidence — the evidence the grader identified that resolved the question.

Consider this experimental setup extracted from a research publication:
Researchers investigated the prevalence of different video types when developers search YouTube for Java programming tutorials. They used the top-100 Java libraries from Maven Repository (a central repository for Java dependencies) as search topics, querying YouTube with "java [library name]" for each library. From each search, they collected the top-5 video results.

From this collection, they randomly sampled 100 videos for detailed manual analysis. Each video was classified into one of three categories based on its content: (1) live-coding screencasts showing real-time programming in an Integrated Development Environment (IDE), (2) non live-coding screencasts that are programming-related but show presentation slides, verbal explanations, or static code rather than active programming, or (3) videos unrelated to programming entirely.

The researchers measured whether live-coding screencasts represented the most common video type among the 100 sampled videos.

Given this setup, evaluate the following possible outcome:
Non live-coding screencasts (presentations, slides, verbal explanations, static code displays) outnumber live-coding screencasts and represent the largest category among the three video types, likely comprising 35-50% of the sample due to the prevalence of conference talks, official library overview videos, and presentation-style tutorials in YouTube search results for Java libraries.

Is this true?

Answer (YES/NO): NO